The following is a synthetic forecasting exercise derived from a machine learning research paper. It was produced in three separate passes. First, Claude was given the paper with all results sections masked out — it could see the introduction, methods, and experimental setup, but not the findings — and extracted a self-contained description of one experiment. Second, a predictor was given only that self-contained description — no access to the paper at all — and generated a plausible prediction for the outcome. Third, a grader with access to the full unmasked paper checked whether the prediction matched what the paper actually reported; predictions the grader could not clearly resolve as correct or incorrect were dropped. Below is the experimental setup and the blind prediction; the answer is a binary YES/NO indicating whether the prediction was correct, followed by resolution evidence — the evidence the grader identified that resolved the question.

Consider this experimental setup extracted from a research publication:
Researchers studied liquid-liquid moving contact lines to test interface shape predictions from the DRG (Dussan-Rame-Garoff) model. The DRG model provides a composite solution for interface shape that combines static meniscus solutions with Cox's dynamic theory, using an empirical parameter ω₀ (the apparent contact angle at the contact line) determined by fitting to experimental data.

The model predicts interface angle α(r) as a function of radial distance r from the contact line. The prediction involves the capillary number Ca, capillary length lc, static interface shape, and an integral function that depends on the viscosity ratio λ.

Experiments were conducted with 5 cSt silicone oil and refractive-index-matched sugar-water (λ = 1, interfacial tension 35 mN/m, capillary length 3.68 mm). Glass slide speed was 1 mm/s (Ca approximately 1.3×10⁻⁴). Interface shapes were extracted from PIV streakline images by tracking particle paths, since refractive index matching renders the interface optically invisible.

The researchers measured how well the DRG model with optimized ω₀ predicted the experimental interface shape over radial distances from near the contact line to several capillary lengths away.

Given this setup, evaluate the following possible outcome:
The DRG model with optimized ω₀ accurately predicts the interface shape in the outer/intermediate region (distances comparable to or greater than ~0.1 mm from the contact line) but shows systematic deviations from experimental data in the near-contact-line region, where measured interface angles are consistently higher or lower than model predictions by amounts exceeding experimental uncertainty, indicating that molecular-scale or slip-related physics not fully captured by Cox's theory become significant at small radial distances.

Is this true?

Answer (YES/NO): NO